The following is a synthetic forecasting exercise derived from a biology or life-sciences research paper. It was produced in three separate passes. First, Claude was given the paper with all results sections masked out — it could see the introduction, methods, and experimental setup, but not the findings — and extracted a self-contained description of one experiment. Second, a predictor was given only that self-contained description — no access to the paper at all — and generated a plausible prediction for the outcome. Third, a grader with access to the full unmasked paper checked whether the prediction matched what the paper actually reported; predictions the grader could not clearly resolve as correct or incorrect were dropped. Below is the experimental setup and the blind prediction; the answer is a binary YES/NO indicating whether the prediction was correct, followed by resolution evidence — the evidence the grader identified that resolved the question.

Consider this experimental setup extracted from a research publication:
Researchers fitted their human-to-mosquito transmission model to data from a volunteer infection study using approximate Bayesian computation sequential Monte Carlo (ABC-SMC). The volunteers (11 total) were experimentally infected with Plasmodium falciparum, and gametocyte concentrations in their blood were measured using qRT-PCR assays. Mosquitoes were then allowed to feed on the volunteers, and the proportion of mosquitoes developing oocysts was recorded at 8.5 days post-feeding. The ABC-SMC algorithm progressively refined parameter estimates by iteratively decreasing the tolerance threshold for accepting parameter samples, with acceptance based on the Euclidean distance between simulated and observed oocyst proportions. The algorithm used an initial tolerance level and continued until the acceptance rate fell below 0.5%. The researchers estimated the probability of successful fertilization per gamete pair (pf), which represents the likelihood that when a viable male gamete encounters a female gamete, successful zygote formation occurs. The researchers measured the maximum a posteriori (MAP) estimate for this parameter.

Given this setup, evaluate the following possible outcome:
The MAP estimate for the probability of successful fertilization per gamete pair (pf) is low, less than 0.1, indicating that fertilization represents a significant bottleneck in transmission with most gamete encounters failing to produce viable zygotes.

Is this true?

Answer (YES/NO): YES